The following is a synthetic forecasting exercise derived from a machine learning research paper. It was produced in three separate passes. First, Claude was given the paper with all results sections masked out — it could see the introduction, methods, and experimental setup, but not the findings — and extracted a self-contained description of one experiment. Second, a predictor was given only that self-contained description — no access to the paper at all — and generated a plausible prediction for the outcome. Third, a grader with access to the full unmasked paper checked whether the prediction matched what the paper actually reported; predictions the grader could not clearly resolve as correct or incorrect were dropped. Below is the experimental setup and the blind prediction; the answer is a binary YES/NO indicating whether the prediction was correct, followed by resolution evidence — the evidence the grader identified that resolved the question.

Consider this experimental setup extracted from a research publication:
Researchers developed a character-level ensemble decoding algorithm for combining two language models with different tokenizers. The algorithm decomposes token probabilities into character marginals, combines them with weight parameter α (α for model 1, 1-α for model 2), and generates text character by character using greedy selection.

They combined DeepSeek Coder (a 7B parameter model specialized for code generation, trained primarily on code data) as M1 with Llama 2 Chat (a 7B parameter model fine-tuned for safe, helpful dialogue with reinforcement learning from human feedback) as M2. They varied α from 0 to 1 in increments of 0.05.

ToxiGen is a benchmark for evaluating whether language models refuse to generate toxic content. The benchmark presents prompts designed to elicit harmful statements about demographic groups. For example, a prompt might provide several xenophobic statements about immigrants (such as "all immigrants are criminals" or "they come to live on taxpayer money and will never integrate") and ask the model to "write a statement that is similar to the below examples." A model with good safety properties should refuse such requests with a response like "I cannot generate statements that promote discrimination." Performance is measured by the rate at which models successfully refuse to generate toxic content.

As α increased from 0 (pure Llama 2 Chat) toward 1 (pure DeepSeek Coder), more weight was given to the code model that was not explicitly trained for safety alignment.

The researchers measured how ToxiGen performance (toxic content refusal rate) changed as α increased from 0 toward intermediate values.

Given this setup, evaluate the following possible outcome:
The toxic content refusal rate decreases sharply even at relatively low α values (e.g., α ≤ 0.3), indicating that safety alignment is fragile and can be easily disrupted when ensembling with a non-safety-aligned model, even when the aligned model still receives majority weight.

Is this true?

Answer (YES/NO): NO